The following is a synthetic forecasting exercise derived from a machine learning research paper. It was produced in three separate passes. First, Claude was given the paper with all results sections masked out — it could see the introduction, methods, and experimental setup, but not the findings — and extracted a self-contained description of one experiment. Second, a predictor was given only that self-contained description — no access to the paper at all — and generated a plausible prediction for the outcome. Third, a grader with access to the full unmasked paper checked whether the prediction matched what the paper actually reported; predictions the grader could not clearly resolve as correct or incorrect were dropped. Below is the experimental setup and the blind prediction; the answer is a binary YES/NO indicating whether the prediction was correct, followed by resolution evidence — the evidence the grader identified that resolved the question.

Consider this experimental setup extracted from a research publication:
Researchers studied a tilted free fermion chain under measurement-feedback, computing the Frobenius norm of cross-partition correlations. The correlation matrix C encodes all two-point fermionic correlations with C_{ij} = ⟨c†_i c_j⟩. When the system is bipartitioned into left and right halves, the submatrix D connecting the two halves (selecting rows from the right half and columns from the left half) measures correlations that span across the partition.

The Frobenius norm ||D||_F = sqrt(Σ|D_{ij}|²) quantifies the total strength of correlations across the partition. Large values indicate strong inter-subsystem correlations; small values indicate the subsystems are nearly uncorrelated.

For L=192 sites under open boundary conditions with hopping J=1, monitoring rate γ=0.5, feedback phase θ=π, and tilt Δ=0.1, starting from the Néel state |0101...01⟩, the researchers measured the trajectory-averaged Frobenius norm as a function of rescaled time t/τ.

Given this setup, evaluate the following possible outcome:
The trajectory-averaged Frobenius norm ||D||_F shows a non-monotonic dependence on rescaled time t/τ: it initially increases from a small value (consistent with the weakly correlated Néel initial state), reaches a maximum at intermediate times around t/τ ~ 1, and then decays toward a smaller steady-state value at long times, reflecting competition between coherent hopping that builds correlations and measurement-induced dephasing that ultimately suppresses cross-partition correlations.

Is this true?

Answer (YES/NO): NO